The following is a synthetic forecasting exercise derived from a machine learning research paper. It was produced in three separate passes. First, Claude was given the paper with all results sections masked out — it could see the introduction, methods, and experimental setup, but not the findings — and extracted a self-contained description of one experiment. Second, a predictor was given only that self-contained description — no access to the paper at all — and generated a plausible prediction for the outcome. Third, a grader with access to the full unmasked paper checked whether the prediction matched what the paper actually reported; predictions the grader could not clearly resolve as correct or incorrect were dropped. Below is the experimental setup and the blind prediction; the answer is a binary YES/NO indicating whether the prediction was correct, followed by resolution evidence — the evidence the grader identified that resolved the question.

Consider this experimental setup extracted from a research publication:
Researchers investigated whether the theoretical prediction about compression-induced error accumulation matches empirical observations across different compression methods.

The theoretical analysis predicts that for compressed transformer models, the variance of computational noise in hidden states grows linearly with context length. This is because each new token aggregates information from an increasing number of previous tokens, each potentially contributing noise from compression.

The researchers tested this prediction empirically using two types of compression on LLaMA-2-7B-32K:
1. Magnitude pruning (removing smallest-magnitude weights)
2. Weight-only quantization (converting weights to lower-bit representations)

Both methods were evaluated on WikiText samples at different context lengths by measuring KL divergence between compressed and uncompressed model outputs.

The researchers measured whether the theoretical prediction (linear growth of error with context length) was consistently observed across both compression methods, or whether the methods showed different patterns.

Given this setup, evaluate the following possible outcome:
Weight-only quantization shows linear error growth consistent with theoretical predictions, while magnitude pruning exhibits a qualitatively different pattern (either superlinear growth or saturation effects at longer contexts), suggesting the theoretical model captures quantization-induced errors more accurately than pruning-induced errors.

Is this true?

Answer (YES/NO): NO